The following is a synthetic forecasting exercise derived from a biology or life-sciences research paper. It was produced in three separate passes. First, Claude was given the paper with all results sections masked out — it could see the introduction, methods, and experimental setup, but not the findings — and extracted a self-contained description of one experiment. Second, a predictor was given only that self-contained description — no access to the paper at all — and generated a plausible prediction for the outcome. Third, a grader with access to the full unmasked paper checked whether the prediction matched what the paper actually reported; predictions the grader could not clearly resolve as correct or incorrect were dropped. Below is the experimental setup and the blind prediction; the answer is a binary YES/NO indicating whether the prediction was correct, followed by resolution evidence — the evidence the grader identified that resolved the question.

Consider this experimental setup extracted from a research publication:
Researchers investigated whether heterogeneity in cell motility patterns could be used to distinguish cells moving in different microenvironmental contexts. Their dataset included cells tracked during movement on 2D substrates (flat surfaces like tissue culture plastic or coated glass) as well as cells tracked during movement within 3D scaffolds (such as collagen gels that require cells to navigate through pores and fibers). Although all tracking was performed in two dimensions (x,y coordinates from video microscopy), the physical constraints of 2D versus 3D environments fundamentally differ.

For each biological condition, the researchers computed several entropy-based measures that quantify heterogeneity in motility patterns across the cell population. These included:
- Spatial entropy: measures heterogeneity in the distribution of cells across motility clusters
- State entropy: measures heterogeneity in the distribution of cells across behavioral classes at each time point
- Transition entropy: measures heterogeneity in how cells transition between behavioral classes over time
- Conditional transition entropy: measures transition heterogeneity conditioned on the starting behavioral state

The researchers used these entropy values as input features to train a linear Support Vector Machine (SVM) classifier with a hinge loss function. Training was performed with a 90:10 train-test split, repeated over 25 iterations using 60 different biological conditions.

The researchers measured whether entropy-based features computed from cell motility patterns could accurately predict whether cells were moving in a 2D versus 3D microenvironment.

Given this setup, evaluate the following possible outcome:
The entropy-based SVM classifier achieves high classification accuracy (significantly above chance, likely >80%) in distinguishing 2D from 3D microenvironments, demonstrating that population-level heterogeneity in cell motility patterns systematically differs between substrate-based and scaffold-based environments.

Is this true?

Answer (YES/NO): YES